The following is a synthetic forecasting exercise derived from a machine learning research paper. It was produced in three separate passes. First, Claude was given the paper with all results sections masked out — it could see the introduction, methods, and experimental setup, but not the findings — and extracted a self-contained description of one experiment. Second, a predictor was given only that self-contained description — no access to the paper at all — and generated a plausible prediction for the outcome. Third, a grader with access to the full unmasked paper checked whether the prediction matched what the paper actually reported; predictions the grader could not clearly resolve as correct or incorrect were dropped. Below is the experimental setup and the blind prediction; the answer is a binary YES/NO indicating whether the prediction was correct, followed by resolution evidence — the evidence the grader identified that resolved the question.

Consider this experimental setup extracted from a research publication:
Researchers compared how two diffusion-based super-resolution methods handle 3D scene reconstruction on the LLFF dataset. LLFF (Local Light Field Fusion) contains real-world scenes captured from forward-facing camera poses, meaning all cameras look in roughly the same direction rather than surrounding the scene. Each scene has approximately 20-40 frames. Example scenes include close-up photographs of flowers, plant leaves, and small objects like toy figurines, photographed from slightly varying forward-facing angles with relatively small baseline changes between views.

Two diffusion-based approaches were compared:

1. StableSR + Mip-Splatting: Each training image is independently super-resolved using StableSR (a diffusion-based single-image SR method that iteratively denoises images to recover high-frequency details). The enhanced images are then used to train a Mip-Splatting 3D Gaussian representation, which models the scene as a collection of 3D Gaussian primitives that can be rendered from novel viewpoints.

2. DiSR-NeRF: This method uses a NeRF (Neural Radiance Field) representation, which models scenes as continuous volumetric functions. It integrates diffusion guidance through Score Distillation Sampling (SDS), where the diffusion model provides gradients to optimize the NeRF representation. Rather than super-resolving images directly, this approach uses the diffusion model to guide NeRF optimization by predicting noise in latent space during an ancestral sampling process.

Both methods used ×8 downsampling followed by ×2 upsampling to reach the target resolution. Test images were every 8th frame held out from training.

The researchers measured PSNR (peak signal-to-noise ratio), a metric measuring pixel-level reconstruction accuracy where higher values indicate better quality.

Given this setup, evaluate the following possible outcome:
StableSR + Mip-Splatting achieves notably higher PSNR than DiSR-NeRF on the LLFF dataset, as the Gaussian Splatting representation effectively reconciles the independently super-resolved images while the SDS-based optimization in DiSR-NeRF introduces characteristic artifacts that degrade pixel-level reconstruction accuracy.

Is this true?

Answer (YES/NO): NO